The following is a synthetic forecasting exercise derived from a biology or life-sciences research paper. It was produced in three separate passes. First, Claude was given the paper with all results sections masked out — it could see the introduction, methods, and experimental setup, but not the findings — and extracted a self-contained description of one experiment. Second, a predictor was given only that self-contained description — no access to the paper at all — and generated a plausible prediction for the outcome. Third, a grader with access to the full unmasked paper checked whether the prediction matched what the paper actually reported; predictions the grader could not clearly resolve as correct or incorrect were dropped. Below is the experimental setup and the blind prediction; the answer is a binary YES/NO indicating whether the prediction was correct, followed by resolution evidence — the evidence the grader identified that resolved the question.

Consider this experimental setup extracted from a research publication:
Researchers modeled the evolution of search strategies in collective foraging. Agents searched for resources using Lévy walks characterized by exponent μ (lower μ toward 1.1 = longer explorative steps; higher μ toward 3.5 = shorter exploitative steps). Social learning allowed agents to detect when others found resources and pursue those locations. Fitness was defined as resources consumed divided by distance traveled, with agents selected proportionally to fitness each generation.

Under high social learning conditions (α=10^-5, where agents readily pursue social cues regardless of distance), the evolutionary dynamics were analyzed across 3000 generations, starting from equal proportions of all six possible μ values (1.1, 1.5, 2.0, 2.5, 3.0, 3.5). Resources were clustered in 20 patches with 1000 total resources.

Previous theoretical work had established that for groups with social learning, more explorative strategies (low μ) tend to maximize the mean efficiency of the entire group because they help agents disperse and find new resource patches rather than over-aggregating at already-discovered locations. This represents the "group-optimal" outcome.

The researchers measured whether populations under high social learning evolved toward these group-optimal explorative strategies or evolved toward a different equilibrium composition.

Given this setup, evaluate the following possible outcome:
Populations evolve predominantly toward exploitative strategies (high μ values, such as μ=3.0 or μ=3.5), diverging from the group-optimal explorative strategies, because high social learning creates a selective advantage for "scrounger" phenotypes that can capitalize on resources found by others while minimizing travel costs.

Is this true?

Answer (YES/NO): NO